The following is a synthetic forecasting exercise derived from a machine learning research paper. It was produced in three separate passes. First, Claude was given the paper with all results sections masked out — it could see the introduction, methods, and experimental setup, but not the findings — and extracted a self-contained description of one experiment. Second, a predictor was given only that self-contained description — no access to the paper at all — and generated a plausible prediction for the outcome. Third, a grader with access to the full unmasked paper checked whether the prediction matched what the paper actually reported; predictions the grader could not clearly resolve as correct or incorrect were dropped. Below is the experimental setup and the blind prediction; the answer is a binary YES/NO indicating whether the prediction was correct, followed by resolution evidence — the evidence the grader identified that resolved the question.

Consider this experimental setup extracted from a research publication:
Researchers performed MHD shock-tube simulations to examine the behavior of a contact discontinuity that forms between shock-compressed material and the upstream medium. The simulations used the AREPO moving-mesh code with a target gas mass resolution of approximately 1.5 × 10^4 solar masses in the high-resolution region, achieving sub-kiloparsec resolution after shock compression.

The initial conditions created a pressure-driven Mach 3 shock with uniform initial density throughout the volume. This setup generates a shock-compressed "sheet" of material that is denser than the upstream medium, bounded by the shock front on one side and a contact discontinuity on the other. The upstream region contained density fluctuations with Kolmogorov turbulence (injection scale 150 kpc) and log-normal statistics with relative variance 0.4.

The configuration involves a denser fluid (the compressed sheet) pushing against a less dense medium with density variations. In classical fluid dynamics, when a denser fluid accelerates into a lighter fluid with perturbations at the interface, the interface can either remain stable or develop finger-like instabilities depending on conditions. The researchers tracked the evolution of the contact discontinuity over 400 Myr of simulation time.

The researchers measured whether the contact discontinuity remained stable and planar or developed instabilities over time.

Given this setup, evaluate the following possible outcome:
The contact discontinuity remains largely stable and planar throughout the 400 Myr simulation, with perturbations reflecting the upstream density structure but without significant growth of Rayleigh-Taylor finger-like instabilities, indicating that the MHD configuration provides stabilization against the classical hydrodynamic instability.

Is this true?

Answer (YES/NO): NO